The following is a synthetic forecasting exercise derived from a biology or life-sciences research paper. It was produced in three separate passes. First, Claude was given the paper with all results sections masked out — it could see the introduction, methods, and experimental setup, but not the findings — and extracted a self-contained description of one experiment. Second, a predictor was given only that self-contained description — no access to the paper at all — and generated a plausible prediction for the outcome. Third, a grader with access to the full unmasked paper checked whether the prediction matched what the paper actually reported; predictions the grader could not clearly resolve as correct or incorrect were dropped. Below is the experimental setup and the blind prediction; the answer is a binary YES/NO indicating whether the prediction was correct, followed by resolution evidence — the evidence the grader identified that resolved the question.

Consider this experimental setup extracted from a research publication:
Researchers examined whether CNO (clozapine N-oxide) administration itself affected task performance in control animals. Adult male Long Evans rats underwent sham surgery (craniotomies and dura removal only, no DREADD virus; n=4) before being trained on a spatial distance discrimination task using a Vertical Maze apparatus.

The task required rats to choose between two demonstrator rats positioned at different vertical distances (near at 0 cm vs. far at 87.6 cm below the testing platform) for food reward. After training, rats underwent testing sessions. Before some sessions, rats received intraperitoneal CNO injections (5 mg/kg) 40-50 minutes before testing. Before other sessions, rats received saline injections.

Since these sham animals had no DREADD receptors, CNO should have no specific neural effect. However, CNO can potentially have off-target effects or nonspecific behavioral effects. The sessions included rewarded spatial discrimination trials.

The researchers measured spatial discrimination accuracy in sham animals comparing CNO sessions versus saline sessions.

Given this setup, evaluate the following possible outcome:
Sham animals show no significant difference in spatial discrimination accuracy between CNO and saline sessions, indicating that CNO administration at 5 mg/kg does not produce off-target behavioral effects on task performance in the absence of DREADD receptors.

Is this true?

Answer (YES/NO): YES